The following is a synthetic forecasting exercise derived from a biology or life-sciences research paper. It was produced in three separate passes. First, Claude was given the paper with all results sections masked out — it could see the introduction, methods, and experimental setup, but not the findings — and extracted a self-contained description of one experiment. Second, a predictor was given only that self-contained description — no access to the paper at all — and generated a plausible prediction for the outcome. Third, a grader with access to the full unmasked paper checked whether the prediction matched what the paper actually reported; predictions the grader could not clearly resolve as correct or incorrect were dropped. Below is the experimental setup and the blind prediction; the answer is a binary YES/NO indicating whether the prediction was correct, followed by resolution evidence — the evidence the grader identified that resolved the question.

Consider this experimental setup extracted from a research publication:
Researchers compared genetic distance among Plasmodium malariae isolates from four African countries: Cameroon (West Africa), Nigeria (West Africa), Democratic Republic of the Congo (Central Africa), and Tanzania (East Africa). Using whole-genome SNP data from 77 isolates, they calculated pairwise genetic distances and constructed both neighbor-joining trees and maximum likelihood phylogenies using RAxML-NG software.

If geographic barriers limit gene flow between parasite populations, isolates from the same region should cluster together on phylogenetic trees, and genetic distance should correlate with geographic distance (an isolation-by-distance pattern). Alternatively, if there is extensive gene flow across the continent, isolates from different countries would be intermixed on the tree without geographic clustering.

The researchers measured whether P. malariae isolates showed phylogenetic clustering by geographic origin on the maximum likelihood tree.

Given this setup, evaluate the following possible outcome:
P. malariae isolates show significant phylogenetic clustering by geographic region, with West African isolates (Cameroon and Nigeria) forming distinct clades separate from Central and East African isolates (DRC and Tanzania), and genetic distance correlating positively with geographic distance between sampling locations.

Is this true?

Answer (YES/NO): NO